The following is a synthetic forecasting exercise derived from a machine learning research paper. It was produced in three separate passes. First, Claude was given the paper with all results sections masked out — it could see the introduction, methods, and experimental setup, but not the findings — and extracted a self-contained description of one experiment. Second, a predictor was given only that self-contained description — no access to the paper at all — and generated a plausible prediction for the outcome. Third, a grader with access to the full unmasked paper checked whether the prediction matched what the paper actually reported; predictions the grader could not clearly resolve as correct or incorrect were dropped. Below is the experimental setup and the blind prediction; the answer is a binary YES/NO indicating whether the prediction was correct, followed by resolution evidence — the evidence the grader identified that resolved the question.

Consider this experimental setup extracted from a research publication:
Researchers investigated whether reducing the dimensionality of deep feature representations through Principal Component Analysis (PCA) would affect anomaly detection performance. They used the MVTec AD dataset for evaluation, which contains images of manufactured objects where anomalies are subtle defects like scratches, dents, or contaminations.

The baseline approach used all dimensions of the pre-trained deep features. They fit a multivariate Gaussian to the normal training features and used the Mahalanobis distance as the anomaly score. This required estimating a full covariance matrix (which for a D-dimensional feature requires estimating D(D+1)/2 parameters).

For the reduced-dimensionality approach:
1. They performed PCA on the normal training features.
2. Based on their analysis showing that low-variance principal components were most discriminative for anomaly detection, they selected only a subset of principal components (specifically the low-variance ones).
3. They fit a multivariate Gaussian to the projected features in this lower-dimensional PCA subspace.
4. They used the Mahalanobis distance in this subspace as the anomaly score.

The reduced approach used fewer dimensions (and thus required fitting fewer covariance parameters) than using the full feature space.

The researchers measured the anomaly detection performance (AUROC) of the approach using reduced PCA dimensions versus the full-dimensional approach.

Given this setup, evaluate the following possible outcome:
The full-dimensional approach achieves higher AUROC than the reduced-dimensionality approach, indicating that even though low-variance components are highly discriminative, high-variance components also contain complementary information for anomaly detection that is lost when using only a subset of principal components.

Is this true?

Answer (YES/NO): NO